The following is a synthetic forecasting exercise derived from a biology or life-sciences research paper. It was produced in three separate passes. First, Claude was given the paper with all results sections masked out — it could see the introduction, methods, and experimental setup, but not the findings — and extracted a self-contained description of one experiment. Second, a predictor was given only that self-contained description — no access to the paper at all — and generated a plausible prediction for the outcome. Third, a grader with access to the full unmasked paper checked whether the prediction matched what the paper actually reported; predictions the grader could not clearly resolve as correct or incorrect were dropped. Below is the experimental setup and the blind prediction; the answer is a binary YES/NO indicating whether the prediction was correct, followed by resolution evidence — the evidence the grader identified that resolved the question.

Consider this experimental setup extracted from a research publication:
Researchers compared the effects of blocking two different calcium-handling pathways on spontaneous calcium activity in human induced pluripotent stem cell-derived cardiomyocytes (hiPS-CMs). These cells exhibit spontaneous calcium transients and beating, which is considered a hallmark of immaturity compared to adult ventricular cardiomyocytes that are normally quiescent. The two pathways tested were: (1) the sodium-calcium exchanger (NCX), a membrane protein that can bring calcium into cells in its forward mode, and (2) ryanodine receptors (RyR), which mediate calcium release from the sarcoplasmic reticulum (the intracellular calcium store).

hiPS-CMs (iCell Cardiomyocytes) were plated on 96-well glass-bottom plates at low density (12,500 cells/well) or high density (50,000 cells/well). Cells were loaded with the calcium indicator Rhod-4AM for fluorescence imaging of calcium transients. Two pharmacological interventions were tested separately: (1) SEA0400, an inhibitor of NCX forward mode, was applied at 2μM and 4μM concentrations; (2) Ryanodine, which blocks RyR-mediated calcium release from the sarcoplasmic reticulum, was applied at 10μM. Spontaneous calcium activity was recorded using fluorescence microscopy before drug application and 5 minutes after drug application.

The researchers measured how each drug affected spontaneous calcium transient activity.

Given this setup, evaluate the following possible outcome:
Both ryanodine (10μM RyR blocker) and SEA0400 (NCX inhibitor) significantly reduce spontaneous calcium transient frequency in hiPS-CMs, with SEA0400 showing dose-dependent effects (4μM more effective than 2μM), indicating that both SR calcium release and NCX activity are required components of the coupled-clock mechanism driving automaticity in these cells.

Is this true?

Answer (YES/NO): NO